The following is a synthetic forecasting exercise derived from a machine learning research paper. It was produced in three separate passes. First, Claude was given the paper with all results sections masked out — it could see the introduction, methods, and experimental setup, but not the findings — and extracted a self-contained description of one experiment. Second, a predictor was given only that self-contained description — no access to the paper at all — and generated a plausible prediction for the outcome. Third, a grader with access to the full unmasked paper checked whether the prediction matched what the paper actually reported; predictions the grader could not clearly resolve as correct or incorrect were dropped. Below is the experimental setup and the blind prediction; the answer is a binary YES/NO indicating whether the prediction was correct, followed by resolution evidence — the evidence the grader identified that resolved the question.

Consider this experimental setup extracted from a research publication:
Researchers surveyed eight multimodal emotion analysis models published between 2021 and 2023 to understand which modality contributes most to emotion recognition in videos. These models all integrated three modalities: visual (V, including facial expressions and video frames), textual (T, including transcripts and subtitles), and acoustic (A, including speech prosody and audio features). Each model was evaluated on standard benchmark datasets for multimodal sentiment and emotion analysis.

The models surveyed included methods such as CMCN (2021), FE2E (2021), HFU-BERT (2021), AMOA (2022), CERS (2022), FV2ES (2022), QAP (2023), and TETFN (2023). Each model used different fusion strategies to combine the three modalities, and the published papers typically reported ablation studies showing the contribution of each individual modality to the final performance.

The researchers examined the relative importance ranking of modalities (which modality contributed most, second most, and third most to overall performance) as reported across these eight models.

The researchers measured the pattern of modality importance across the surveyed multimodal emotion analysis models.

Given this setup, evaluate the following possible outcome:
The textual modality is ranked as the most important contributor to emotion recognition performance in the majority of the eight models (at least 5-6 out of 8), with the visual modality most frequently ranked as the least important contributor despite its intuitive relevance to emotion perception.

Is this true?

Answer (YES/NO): NO